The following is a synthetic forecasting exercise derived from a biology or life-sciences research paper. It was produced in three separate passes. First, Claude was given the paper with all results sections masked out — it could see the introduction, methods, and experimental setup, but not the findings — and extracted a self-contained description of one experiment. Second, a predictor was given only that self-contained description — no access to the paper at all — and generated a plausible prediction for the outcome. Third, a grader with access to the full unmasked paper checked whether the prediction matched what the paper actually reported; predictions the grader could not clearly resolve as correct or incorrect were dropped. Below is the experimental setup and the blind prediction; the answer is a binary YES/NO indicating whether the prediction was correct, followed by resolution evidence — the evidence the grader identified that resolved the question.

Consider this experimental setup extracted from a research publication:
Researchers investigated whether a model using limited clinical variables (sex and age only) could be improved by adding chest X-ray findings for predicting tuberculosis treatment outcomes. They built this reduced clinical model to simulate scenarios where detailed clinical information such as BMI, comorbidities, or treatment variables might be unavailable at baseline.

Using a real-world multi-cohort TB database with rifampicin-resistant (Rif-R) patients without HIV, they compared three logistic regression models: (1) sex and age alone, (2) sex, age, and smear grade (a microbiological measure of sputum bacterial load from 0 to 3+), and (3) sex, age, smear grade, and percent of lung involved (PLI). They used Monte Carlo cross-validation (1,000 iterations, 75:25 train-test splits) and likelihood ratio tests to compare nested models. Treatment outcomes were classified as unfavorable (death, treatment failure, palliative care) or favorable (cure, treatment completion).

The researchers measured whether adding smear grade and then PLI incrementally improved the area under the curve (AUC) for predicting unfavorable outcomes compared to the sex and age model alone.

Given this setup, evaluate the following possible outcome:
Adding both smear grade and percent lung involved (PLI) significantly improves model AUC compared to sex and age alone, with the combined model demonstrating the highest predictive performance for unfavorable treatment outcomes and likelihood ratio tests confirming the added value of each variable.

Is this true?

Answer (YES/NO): NO